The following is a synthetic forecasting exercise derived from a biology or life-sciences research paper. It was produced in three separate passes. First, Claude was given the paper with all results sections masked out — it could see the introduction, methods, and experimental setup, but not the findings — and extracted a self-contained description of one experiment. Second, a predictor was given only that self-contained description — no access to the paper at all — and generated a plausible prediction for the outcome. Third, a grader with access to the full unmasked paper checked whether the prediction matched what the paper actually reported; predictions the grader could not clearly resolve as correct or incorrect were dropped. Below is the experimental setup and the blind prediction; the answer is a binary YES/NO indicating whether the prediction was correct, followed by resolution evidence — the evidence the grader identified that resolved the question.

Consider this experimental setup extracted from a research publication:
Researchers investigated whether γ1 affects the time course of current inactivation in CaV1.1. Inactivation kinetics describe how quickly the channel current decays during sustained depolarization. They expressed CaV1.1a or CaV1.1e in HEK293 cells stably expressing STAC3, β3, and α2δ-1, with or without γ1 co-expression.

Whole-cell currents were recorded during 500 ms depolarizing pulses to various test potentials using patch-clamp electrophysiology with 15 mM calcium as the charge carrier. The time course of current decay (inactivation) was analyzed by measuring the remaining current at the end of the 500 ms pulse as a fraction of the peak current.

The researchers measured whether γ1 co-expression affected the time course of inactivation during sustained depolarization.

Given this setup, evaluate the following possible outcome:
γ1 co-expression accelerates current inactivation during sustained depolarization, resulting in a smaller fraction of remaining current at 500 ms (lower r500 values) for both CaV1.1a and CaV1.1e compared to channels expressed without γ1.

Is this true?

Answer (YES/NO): NO